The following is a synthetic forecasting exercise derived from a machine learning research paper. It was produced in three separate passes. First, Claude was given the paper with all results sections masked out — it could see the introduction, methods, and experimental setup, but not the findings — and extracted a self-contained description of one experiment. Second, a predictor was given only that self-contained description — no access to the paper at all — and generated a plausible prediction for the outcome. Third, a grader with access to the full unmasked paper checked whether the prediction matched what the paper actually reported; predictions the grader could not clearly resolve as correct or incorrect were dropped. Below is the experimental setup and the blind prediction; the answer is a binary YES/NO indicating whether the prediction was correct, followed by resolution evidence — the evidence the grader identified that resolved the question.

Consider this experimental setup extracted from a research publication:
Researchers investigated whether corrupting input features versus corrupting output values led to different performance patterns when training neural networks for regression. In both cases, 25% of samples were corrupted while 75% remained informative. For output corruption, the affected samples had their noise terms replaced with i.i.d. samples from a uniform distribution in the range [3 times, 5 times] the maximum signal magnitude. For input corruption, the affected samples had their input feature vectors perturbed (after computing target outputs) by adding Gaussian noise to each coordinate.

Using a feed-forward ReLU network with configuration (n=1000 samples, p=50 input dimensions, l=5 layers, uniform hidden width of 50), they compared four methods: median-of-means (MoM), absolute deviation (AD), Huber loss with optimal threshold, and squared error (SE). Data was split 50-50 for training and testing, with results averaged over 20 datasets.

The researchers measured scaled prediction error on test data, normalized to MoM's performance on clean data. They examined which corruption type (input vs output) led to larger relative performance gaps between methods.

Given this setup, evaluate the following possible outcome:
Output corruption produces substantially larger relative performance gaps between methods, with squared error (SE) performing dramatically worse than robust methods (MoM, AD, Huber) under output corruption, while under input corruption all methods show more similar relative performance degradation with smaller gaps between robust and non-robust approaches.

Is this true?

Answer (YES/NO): NO